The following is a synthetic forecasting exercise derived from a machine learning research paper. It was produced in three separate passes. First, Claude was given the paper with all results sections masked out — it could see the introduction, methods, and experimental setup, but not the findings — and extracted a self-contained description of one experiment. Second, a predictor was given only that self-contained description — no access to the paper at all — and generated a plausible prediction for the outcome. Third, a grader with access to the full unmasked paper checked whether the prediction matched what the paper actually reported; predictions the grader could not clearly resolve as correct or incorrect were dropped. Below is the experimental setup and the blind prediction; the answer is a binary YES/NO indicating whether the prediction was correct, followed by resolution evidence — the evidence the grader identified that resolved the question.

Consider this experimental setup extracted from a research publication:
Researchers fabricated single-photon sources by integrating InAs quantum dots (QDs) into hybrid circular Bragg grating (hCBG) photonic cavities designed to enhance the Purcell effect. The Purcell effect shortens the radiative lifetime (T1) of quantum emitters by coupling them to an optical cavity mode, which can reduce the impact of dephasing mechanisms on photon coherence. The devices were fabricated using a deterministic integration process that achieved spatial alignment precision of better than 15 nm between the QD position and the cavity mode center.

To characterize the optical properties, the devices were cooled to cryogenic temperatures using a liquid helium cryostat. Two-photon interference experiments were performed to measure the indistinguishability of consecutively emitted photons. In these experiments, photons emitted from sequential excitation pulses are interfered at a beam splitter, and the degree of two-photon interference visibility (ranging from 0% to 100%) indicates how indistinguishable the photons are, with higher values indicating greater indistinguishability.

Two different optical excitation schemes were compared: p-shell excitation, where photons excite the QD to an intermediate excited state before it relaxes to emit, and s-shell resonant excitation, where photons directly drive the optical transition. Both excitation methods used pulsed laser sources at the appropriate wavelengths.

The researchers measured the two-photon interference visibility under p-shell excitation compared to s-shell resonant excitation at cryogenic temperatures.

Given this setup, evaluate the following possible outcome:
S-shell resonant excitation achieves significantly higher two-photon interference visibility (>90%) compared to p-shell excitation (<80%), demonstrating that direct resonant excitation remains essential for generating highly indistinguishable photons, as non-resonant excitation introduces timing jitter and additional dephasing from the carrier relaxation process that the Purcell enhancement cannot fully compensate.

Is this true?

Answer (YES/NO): NO